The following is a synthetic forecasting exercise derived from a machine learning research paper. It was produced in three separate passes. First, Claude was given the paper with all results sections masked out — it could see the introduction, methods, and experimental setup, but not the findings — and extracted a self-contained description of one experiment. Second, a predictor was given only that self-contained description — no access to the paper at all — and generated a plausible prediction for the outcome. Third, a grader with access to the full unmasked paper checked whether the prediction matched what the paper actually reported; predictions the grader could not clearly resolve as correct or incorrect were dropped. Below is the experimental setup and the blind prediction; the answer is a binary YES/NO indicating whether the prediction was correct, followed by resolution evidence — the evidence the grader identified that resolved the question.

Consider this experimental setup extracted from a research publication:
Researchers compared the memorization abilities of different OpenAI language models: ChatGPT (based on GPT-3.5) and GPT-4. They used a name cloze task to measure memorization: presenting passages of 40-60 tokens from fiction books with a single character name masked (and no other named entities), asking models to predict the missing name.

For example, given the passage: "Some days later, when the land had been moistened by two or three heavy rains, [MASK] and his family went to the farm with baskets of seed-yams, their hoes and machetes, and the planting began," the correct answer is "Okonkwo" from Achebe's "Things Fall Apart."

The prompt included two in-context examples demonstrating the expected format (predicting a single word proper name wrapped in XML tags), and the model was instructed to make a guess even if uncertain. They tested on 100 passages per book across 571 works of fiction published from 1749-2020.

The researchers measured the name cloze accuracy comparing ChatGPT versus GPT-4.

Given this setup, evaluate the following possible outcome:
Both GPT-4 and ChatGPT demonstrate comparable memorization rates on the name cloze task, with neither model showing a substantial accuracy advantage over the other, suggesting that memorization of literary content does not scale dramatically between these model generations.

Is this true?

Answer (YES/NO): NO